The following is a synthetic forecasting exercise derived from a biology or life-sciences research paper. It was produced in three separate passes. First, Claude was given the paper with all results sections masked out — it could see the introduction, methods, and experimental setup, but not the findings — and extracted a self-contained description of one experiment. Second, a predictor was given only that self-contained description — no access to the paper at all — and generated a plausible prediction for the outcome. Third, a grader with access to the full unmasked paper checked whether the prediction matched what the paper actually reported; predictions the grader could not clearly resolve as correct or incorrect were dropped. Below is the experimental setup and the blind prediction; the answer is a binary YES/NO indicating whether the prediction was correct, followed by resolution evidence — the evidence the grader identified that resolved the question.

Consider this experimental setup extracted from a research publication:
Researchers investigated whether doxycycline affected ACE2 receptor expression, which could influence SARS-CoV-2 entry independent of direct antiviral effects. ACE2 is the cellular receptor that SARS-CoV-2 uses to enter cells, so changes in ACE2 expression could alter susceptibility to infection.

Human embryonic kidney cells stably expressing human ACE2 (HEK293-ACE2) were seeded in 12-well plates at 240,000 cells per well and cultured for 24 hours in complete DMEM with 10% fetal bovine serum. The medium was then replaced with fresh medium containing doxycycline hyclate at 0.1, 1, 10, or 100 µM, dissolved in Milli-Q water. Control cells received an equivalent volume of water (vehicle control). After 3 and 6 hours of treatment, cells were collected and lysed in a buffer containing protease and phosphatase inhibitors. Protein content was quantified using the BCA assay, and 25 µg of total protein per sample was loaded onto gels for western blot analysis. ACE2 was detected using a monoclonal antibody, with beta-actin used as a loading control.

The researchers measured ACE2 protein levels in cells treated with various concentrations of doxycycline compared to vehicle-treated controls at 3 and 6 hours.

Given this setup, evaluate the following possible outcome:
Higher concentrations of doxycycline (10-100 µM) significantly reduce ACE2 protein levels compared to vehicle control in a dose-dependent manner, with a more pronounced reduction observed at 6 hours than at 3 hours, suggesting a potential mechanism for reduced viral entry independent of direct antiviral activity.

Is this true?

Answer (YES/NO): NO